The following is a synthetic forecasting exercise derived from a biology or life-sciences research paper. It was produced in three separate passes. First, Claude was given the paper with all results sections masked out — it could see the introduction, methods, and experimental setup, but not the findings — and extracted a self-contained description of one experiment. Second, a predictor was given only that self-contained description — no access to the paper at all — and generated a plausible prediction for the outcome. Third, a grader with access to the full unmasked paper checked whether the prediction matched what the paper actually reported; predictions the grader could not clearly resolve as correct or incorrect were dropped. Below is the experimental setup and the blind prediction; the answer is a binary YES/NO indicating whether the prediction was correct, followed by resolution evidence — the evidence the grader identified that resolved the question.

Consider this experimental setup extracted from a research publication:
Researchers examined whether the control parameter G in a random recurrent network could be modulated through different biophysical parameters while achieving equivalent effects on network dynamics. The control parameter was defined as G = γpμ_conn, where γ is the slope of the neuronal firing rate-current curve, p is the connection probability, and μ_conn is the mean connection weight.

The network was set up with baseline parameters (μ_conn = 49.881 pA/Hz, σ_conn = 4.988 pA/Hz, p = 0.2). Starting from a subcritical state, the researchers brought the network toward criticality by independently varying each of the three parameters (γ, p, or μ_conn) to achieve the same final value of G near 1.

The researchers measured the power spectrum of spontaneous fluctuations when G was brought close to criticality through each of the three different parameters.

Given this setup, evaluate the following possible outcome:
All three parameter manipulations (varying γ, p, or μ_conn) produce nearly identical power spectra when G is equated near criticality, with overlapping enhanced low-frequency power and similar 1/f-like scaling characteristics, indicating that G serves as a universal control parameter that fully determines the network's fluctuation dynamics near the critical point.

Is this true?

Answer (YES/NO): NO